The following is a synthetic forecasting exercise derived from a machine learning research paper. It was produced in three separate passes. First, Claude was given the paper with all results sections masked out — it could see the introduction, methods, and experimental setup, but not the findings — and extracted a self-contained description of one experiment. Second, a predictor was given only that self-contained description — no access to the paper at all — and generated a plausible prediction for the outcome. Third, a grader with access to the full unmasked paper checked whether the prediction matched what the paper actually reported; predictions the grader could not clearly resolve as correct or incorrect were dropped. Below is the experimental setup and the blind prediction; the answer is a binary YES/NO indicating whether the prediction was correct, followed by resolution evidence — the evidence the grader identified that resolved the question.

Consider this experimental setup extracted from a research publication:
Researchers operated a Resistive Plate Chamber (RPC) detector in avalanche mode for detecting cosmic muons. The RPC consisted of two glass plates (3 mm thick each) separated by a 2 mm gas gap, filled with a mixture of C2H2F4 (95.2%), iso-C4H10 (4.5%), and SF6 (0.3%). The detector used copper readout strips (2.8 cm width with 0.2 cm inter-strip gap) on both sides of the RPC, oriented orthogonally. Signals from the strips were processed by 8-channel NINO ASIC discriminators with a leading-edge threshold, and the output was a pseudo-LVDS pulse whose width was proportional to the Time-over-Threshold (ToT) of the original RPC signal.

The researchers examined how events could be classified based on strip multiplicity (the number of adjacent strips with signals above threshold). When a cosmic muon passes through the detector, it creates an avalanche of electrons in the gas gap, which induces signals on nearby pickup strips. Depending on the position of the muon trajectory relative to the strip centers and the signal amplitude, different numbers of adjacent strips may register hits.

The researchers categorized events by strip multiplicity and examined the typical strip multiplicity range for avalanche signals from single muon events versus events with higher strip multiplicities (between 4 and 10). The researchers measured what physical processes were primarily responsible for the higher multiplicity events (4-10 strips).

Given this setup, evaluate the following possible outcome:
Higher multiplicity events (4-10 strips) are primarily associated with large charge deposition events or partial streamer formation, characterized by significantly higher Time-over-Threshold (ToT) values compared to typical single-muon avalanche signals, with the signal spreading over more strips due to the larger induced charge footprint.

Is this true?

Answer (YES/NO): NO